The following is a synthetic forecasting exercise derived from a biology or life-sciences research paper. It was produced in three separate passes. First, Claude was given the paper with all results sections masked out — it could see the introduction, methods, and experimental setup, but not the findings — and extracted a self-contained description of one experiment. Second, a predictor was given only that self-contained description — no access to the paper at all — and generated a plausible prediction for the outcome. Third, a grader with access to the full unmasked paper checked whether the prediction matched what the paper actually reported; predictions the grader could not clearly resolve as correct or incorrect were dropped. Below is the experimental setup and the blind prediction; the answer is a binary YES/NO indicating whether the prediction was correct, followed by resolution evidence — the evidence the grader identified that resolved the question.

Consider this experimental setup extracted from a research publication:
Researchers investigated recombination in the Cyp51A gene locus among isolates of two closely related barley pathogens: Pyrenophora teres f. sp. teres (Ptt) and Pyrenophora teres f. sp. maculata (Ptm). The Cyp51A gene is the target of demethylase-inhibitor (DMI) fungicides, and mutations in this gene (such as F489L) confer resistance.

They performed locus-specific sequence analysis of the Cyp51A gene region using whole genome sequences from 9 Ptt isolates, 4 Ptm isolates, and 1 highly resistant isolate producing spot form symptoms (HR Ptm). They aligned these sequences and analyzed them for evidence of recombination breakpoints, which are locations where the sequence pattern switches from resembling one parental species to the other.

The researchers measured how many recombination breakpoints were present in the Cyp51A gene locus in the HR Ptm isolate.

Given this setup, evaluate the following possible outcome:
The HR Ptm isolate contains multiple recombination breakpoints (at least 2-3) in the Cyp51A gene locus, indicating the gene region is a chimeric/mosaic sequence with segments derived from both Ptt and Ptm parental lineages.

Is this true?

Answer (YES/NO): YES